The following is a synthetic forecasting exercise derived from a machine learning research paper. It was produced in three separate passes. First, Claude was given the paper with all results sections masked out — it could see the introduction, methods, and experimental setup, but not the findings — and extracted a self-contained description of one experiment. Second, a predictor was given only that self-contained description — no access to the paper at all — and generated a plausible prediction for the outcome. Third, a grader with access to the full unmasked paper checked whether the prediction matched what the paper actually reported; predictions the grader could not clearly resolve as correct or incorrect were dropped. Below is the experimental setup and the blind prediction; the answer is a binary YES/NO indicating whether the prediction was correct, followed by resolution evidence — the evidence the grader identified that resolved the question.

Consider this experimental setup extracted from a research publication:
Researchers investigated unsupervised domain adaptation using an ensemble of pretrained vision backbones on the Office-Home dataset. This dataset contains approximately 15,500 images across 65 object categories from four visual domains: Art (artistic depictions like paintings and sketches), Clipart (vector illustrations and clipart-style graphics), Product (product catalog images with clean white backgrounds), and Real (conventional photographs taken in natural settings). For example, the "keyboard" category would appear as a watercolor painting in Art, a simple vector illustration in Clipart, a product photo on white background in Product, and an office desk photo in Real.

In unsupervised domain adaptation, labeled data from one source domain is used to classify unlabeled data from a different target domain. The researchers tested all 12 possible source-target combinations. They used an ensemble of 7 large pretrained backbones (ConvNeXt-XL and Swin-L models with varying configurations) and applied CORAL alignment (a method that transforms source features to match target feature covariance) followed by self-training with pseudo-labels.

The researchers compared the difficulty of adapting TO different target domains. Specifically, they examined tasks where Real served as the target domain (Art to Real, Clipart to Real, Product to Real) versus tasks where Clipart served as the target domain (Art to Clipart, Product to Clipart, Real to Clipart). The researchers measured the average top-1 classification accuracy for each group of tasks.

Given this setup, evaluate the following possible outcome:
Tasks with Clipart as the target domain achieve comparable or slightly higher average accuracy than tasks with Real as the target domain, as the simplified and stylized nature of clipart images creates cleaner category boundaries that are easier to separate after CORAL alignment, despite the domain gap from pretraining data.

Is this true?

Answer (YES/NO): NO